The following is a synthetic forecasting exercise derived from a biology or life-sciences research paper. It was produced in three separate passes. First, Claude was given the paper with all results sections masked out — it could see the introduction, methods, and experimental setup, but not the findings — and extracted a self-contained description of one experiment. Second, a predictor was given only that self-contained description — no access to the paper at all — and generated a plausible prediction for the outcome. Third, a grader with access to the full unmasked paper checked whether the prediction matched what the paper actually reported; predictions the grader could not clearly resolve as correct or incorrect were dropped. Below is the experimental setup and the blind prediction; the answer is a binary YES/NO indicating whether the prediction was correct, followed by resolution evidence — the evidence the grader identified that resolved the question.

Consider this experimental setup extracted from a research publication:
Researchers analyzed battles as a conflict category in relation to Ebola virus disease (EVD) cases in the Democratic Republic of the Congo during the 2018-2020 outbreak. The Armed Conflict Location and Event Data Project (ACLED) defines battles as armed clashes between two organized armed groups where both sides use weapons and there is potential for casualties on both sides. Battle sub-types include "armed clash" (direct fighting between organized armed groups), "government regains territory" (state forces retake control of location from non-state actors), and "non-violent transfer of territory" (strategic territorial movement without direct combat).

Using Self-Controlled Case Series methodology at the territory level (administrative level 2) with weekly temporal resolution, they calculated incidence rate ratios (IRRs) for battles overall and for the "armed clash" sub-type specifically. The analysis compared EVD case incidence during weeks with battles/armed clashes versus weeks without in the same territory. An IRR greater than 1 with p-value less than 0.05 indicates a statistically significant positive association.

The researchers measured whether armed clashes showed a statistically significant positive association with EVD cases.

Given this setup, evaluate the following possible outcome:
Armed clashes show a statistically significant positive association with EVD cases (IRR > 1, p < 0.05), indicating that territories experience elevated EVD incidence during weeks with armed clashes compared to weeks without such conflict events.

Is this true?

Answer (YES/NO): YES